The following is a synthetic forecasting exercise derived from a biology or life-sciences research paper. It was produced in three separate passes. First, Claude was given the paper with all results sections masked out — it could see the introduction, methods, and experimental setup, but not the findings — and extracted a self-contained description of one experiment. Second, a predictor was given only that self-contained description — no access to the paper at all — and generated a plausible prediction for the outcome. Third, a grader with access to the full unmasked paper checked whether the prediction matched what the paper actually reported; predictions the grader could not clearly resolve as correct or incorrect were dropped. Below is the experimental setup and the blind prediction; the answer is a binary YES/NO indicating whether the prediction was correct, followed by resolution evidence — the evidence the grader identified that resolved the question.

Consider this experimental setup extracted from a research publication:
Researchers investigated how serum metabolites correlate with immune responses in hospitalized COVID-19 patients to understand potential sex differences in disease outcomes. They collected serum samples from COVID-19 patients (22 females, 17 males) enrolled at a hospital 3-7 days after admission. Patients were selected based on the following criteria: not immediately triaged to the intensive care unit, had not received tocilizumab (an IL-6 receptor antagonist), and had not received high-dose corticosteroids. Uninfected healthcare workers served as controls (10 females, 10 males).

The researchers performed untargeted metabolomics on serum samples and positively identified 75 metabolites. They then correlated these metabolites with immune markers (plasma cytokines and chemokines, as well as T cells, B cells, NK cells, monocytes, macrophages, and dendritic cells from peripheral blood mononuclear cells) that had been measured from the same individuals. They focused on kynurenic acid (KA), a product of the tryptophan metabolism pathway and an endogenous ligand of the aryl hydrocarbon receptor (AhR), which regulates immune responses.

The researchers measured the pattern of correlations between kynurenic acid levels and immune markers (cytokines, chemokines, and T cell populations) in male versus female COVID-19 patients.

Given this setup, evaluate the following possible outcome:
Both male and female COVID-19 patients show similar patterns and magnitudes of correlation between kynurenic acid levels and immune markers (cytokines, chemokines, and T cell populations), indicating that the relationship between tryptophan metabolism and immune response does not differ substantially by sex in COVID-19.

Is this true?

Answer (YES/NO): NO